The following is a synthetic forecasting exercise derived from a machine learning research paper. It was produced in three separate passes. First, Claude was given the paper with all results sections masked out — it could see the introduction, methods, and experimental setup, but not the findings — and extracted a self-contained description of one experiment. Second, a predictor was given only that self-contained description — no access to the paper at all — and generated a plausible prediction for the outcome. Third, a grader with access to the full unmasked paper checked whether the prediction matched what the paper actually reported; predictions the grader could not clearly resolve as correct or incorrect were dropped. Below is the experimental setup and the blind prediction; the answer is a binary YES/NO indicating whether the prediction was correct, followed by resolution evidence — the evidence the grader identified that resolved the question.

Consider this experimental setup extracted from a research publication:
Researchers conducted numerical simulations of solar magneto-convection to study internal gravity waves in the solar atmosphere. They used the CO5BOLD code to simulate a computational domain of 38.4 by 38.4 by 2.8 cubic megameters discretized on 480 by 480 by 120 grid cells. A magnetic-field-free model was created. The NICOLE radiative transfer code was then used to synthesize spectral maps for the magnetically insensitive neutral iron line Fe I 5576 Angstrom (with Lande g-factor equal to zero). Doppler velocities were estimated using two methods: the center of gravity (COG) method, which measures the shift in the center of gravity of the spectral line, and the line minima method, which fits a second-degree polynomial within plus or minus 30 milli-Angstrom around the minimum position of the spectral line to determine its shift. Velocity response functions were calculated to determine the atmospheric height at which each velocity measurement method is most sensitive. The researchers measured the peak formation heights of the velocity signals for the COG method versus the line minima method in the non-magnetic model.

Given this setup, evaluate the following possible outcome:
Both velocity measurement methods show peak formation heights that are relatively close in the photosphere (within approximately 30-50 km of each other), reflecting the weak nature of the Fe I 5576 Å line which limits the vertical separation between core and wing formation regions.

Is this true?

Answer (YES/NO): NO